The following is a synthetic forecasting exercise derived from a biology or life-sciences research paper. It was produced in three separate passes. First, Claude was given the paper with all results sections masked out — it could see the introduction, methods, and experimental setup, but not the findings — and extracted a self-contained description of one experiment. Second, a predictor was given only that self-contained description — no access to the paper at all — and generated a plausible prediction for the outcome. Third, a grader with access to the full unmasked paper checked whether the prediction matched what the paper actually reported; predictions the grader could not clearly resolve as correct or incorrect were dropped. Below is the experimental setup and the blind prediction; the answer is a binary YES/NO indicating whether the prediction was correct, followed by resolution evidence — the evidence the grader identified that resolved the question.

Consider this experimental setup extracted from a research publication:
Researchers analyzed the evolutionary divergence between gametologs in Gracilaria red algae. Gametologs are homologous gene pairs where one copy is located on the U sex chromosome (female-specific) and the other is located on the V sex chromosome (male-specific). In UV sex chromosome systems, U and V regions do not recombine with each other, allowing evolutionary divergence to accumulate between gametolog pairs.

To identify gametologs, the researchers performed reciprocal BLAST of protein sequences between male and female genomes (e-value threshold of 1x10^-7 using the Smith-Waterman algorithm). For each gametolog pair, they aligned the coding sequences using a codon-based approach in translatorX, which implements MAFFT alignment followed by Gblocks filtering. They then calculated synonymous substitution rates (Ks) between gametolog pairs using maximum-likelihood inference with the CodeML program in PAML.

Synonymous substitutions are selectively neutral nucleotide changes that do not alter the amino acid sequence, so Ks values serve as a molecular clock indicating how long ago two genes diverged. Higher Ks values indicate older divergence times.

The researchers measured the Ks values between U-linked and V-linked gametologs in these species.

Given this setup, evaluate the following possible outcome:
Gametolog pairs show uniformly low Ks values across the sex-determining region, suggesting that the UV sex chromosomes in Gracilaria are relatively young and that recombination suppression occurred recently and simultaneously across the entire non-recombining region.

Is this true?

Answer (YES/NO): NO